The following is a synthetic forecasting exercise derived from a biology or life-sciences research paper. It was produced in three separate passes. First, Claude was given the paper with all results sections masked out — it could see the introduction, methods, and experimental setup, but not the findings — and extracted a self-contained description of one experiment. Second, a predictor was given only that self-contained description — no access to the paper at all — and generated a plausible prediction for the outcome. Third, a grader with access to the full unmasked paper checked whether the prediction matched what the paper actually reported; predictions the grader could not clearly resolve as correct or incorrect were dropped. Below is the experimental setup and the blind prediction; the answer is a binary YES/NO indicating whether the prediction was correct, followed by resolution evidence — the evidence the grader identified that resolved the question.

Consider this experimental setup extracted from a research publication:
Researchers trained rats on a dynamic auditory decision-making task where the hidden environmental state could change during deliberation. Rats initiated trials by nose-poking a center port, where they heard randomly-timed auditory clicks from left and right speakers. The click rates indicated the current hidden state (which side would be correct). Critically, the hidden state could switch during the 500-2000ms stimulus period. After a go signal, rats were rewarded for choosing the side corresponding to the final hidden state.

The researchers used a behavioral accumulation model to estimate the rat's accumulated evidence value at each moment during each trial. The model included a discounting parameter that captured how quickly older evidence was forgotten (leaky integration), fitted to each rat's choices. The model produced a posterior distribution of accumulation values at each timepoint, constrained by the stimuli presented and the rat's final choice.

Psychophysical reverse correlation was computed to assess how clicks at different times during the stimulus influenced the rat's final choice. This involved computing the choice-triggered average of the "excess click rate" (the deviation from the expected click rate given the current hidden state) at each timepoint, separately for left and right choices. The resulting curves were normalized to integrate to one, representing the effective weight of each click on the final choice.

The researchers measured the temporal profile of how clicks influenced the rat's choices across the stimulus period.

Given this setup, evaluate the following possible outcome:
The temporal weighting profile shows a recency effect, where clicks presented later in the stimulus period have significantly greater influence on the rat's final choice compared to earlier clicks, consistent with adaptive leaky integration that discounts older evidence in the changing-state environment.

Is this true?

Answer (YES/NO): YES